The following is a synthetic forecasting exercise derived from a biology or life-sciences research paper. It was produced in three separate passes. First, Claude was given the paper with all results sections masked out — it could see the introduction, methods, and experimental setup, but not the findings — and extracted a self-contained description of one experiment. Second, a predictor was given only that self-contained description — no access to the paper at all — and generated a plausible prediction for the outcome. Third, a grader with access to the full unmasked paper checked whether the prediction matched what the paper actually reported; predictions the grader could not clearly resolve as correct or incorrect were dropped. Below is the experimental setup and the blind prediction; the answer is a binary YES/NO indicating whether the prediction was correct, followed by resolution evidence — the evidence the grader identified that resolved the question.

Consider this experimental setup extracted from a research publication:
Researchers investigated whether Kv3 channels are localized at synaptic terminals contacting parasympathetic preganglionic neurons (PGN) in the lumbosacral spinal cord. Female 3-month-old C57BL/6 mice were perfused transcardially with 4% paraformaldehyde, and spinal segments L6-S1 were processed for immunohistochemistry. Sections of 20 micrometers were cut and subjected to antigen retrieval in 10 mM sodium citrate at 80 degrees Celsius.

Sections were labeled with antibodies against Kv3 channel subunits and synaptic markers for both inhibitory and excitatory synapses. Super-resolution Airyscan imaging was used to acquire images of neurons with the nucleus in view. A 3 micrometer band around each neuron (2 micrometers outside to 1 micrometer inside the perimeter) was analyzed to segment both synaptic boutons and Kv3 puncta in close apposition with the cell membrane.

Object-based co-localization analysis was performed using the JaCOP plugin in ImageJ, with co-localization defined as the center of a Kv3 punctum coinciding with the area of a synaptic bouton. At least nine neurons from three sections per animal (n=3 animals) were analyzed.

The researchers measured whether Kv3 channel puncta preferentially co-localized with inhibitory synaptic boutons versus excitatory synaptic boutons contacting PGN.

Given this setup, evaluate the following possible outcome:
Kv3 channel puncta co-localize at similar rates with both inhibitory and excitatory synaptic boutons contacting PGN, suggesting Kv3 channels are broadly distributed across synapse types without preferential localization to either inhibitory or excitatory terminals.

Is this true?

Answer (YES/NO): YES